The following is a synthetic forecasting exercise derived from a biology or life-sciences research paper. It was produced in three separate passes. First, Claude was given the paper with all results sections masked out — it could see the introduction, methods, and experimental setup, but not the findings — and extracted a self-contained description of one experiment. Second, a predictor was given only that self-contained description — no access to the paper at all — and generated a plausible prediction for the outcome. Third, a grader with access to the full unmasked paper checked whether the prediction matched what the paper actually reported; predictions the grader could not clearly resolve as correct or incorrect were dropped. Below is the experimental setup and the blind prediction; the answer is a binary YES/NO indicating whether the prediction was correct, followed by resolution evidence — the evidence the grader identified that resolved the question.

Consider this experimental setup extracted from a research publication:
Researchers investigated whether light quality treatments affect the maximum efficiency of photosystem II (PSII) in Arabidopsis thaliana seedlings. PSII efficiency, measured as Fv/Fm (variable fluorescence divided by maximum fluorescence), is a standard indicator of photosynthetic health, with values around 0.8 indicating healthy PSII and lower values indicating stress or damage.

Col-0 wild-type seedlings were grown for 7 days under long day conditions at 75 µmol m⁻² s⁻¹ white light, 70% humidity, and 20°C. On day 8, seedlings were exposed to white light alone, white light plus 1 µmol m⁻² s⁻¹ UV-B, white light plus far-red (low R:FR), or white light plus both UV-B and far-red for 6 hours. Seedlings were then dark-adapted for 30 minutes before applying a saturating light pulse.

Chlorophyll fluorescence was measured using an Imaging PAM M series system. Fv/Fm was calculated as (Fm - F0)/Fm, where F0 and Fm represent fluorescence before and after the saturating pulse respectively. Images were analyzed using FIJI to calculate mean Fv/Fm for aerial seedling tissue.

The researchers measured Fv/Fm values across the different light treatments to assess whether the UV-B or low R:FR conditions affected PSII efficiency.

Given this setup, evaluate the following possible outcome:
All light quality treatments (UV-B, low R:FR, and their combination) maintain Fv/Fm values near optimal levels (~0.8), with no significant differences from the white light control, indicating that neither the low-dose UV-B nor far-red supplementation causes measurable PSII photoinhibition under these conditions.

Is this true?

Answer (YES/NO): YES